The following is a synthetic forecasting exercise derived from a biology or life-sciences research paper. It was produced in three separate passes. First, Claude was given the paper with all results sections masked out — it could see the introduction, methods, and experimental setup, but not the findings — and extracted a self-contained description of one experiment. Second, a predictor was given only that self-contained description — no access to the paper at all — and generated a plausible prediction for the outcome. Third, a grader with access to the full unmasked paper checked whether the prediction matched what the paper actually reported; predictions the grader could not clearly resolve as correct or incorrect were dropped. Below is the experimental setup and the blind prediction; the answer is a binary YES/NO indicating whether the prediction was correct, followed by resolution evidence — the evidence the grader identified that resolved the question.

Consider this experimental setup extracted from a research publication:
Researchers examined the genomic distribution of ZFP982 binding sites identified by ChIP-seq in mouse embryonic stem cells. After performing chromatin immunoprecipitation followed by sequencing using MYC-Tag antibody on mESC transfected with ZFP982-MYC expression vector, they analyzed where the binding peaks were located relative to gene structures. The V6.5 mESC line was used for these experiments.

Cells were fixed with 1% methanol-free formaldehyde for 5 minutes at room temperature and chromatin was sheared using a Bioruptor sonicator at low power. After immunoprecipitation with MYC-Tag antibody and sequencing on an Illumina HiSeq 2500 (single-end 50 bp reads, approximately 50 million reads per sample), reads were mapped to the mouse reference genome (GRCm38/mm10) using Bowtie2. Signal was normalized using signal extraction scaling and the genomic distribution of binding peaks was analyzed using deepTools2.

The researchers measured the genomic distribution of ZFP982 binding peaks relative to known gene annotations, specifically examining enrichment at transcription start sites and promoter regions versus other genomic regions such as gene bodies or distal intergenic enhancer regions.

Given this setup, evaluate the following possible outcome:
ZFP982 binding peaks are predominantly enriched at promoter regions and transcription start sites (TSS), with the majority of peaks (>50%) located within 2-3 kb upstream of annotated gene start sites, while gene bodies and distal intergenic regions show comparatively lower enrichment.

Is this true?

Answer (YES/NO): NO